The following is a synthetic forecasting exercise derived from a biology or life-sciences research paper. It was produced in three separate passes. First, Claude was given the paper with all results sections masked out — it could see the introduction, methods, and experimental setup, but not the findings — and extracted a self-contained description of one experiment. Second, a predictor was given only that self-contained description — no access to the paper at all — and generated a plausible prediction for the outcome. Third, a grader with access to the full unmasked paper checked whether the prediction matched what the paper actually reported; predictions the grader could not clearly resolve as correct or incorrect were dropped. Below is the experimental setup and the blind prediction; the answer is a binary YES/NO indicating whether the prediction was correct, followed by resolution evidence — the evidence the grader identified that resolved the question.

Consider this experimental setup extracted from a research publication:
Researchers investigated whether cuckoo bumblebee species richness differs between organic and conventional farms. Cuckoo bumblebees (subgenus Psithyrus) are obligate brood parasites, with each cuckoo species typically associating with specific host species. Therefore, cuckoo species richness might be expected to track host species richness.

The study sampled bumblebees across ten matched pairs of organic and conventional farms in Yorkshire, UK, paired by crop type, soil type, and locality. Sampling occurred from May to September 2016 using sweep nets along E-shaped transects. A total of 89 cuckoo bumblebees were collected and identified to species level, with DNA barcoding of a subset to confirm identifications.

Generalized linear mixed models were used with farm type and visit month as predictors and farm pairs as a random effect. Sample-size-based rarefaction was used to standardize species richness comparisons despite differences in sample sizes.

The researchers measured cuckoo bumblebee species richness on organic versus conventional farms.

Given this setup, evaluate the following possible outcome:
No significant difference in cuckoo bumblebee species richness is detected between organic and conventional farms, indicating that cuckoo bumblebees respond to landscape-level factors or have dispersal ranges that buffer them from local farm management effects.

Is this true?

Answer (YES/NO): YES